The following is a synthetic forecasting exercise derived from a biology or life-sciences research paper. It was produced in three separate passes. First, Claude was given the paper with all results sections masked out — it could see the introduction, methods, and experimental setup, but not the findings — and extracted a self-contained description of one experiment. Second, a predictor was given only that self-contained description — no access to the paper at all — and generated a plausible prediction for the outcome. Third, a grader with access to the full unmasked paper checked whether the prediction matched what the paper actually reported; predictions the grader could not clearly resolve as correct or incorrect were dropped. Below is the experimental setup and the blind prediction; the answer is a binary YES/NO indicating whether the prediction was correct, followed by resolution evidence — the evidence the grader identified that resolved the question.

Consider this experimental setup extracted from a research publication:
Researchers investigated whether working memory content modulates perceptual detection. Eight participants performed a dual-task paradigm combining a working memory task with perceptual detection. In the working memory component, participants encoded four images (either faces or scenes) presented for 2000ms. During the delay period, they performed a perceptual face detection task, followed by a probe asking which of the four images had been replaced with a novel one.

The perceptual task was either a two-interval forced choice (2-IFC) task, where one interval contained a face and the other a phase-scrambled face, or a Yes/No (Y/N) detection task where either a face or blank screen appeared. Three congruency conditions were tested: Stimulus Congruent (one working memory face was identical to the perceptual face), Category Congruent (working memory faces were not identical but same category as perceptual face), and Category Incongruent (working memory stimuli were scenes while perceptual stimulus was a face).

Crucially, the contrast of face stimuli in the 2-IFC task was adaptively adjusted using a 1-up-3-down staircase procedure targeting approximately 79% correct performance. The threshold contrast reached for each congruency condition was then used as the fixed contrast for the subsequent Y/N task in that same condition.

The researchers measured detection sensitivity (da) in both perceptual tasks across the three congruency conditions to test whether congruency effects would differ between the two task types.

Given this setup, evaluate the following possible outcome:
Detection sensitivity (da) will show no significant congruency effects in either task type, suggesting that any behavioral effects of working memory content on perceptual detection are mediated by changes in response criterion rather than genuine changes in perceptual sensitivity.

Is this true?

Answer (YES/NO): NO